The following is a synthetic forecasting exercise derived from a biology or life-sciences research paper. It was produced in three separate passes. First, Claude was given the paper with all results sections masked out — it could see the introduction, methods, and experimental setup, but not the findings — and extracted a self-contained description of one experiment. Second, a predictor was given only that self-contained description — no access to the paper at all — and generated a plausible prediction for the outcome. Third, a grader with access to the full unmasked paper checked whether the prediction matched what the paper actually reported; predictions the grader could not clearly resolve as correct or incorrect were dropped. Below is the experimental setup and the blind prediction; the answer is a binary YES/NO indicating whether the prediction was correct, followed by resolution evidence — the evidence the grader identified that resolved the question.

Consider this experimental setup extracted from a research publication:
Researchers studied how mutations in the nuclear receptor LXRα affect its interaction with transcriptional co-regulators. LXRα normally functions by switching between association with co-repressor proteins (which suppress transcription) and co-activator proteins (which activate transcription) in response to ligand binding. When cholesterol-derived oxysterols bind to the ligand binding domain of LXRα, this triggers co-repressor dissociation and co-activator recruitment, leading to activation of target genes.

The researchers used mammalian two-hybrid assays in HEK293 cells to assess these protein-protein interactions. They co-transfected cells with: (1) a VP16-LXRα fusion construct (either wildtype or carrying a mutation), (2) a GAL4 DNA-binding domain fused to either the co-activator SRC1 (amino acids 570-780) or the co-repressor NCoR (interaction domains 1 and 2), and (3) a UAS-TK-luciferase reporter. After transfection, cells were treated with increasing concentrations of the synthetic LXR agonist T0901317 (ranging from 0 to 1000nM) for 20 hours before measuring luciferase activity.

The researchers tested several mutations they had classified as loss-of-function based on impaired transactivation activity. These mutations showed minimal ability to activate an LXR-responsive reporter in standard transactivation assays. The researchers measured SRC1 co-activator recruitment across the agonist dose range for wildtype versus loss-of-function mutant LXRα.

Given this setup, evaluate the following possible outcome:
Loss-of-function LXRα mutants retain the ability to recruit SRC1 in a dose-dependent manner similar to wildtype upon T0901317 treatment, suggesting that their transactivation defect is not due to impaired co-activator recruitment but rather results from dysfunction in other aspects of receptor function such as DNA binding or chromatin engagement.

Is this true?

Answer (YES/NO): NO